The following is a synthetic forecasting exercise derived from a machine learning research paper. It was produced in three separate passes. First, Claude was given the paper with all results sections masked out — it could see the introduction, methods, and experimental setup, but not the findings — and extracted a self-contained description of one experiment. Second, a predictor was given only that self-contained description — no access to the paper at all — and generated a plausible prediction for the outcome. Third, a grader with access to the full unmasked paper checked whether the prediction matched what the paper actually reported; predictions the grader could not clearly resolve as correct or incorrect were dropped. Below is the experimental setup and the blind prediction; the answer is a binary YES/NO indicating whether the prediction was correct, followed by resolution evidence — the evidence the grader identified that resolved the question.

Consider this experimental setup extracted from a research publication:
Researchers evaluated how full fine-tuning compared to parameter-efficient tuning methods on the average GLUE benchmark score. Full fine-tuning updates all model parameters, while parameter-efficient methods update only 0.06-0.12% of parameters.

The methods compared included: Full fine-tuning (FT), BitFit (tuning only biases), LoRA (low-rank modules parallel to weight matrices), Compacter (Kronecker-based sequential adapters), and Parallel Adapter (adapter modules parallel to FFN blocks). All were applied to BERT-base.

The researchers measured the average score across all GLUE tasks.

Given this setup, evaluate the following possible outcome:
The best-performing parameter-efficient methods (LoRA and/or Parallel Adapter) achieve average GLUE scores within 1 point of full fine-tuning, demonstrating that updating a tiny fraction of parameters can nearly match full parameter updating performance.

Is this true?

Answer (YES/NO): YES